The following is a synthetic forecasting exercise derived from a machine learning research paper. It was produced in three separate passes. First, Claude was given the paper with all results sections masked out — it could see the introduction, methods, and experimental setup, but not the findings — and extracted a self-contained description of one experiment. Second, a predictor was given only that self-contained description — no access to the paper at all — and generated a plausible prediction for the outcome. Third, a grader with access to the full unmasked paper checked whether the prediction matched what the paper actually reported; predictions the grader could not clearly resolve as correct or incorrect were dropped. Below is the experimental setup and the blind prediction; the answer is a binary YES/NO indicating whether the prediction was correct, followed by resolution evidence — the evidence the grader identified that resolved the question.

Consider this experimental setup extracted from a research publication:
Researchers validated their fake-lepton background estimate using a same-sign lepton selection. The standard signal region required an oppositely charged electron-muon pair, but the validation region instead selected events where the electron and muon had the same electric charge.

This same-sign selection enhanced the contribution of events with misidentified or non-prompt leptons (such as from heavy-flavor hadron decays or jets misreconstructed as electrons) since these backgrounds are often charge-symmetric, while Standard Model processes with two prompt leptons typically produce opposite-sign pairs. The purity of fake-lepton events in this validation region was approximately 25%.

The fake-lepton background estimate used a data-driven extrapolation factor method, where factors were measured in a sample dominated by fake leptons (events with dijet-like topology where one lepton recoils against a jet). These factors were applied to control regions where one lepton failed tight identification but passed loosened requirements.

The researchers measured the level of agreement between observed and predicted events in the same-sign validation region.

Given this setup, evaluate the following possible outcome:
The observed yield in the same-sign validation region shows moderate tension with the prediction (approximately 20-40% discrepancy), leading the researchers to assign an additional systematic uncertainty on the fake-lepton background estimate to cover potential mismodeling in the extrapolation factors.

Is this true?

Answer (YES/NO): NO